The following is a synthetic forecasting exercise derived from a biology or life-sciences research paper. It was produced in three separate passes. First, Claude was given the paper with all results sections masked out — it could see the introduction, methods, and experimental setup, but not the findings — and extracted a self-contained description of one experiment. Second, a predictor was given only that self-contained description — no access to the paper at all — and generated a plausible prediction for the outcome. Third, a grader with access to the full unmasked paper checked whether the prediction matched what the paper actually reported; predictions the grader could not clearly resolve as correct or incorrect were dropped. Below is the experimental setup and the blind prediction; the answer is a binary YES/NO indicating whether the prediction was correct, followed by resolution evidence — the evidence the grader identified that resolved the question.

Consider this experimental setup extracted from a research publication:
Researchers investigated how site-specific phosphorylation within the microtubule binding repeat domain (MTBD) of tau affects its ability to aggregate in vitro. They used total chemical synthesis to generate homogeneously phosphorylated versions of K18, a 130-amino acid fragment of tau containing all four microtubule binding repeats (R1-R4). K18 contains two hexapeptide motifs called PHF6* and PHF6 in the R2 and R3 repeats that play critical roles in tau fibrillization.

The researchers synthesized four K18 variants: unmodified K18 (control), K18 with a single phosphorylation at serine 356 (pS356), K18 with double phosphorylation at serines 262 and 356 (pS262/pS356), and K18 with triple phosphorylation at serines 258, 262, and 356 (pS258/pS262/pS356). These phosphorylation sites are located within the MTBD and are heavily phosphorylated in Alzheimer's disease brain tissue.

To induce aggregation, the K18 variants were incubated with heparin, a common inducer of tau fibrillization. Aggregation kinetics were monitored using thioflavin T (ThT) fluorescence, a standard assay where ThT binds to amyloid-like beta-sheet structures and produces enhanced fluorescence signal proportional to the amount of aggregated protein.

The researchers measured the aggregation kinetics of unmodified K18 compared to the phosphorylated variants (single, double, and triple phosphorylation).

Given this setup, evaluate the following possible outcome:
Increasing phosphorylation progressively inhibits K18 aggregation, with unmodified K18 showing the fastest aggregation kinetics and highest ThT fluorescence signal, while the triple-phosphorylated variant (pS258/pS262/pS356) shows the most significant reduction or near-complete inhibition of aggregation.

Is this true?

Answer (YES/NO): YES